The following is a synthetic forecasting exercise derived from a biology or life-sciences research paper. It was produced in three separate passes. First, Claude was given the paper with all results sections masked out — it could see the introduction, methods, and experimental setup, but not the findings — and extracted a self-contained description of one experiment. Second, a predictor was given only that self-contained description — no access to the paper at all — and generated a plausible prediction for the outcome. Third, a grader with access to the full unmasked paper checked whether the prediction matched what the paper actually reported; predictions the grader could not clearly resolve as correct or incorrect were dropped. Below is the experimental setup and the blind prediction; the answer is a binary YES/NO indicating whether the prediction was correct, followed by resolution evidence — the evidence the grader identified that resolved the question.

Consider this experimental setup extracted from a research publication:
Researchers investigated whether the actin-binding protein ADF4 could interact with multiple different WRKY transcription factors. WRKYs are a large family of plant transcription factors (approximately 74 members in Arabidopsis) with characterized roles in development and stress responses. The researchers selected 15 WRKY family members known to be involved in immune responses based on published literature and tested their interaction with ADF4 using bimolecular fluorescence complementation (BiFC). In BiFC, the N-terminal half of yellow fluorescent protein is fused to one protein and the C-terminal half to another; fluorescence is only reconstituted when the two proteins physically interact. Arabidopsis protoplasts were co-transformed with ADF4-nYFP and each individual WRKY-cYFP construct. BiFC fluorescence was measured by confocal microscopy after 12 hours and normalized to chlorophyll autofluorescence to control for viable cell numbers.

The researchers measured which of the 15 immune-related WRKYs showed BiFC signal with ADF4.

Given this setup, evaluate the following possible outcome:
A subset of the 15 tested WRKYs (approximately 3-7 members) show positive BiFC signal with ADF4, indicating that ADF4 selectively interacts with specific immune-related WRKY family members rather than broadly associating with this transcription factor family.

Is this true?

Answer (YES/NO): NO